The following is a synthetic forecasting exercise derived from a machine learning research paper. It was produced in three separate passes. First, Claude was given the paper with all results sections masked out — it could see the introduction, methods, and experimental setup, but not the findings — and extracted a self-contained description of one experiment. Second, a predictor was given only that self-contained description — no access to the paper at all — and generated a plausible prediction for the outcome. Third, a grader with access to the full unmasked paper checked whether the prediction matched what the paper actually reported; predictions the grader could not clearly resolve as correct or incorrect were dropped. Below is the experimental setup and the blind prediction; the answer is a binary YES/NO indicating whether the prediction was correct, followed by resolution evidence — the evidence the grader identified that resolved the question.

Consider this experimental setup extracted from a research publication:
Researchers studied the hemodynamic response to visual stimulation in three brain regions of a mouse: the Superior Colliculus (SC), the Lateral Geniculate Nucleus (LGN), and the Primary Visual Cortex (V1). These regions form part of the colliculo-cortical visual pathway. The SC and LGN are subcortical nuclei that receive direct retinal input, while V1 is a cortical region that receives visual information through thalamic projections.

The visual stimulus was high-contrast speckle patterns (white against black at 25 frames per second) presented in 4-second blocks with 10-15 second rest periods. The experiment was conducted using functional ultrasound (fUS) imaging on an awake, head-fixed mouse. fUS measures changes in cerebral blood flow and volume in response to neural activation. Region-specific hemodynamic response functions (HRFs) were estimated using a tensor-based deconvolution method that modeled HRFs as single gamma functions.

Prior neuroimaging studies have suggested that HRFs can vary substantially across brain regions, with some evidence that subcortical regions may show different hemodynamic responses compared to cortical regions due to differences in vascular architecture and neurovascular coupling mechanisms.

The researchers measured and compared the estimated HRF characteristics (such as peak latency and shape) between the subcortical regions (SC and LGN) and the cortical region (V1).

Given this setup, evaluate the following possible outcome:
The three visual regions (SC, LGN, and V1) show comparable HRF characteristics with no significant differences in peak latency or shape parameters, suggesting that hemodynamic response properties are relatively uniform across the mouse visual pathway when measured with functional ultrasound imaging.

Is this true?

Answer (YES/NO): NO